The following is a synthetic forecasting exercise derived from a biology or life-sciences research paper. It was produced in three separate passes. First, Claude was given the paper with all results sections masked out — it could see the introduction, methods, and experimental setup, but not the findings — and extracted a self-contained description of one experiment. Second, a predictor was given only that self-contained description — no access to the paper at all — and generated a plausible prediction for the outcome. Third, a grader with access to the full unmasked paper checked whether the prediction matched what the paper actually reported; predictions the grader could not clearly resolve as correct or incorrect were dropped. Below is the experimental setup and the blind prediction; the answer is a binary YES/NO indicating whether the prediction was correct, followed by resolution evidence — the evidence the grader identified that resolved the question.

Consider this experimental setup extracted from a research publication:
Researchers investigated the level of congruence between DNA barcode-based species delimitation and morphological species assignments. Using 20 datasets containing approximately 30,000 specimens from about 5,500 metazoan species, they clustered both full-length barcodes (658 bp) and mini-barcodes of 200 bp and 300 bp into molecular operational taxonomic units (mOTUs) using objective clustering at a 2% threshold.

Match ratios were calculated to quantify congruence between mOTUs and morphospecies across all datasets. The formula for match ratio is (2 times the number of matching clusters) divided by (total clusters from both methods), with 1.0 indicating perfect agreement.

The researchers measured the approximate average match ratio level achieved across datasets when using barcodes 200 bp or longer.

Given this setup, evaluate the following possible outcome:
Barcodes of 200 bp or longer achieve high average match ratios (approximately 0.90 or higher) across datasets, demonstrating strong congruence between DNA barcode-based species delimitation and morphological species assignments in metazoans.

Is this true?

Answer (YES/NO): NO